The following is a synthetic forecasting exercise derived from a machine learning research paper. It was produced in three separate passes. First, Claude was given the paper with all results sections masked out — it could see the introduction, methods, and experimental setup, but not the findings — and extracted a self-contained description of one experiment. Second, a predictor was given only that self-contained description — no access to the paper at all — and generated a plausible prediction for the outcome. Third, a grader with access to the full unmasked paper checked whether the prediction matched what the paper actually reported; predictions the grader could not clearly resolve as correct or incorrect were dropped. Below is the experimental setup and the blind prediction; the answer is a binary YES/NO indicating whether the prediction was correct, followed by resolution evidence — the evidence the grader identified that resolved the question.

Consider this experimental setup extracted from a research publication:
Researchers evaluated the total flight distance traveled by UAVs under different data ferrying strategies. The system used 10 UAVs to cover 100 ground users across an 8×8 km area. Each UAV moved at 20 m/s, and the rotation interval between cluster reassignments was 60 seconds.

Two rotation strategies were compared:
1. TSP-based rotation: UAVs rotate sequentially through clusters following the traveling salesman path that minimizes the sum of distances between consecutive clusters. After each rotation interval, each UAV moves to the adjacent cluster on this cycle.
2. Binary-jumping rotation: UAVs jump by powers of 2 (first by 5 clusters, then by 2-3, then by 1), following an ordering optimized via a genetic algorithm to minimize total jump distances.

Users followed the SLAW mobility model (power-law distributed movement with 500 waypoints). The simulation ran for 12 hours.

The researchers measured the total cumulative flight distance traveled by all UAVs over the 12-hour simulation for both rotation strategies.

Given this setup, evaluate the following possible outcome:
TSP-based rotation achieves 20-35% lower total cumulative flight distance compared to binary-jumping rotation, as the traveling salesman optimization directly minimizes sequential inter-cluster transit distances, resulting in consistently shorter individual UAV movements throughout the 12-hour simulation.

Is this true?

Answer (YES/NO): NO